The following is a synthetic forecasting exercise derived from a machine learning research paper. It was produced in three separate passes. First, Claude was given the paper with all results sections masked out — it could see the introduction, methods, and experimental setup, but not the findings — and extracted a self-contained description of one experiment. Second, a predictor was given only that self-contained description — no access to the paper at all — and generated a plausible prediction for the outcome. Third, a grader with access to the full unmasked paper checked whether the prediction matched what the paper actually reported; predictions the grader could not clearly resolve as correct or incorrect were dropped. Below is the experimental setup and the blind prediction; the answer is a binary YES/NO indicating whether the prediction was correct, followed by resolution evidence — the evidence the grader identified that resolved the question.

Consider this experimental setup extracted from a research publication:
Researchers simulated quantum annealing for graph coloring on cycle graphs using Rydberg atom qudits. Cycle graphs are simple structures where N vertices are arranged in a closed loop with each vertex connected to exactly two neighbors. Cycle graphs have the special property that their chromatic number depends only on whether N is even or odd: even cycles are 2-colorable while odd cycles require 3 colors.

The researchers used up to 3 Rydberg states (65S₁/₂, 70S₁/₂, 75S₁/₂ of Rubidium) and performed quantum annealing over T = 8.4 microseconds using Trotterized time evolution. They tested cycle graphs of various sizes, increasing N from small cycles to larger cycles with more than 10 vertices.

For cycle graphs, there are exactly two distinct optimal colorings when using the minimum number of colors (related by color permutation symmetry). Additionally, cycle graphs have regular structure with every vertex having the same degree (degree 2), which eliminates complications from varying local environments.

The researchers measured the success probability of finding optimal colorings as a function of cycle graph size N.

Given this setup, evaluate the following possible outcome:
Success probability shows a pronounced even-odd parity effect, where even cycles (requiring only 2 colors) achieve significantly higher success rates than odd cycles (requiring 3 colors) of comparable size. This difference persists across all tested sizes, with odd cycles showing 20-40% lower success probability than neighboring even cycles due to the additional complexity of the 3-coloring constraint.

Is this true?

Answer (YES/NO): NO